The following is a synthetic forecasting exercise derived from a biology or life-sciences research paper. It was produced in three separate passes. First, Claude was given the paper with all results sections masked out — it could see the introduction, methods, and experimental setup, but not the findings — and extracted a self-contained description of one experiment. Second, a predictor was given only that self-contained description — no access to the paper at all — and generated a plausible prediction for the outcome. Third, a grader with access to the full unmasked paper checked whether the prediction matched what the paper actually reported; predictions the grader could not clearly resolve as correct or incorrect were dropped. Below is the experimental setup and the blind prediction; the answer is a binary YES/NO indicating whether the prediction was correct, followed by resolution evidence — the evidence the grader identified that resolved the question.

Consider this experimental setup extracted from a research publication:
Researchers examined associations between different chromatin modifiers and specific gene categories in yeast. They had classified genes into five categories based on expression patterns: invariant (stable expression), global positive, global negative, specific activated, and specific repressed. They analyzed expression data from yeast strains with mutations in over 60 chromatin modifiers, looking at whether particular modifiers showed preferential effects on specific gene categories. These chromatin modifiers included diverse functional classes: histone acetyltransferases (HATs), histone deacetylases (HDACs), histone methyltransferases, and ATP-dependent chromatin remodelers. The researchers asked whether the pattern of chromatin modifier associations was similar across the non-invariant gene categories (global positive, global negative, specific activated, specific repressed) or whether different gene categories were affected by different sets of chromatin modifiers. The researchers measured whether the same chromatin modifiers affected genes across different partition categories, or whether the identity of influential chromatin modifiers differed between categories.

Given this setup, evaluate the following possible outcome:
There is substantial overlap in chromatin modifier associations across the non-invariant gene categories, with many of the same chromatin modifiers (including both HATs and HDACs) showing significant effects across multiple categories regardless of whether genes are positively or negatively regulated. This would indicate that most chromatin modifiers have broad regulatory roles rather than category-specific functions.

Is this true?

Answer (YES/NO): NO